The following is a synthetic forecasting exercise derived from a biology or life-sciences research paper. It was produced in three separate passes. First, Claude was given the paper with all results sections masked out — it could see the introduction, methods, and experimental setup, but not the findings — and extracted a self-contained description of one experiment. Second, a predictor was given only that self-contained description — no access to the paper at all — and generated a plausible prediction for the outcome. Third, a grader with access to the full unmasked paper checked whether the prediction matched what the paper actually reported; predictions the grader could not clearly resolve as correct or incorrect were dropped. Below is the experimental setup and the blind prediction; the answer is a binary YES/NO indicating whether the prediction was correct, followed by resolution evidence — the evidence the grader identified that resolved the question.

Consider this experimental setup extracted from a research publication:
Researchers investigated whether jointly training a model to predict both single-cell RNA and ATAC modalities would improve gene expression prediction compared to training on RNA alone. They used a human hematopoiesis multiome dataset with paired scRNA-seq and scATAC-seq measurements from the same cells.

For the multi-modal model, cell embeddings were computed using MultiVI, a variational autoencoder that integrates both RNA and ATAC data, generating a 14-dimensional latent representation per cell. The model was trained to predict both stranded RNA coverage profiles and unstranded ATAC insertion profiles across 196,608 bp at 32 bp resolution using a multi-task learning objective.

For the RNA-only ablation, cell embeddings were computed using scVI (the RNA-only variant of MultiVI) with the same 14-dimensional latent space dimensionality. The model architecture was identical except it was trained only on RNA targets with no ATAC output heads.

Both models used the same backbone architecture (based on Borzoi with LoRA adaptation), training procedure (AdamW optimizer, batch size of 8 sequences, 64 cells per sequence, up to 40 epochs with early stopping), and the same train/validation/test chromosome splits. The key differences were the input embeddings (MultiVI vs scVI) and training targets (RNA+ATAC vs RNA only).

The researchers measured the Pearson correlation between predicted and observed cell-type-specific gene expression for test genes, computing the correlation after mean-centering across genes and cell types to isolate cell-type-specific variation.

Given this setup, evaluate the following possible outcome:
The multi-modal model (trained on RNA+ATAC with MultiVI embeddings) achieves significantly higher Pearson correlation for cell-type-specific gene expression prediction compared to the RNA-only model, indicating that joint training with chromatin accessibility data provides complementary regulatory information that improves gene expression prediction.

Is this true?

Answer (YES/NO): YES